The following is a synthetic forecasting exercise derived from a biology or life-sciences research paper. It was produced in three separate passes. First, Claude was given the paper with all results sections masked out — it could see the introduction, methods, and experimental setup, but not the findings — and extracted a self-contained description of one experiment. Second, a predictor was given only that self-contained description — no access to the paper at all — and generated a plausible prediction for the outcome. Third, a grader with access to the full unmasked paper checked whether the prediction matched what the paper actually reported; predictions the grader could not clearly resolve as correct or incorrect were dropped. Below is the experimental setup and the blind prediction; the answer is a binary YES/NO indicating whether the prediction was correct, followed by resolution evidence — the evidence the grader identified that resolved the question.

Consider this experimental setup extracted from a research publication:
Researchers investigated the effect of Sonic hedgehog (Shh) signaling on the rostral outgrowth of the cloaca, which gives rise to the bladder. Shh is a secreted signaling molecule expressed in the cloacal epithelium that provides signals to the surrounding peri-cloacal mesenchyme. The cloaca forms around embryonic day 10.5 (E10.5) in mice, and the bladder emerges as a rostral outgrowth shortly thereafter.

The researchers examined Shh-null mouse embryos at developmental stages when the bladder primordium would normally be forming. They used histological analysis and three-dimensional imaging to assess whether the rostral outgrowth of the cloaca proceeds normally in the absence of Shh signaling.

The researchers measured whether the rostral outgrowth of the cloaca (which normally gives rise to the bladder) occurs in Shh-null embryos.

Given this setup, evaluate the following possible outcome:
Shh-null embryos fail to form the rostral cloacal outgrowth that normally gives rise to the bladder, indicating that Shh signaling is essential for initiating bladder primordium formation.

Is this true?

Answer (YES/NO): YES